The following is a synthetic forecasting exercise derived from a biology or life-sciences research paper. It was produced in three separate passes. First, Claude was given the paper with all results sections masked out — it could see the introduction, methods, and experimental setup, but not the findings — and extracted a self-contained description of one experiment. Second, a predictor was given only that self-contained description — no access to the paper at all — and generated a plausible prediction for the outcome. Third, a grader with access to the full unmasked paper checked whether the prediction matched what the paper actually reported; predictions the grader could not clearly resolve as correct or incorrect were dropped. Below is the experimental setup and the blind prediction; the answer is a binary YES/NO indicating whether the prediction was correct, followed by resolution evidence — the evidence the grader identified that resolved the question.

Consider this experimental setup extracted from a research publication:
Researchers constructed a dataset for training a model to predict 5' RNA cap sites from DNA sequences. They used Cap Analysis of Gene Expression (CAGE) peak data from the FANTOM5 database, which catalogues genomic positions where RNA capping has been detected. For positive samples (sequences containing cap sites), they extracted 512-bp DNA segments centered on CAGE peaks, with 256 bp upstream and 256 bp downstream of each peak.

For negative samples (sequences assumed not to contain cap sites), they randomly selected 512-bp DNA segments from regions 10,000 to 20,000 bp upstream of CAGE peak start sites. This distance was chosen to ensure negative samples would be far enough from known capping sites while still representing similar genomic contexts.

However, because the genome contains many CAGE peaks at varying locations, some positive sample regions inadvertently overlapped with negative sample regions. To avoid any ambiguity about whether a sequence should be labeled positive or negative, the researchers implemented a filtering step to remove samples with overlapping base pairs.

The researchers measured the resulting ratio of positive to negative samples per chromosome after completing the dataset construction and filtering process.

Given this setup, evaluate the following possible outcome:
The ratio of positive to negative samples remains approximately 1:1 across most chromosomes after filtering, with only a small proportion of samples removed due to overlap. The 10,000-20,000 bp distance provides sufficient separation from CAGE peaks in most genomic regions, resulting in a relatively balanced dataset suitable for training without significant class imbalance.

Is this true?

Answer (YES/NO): NO